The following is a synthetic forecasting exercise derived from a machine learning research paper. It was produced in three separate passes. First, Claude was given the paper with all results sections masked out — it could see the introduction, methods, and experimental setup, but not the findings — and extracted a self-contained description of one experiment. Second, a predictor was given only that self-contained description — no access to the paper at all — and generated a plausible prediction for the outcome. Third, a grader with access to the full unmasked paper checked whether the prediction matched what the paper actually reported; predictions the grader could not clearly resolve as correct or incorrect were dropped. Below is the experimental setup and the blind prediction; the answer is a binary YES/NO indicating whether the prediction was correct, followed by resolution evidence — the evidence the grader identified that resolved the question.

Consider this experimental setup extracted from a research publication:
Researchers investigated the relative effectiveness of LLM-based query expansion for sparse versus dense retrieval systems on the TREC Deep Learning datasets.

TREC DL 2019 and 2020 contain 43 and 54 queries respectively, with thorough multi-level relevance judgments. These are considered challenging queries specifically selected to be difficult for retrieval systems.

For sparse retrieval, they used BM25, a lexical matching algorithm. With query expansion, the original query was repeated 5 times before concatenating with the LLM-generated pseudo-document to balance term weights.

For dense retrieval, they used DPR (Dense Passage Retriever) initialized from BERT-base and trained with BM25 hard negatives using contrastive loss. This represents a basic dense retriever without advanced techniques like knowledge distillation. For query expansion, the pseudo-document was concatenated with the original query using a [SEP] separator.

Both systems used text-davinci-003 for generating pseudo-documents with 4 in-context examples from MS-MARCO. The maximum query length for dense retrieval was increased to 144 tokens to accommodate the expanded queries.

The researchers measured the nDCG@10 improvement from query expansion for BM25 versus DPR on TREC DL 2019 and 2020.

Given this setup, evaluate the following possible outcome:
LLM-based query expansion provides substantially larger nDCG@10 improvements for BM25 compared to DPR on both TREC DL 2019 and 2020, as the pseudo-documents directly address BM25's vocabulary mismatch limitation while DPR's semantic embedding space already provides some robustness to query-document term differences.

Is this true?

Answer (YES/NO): YES